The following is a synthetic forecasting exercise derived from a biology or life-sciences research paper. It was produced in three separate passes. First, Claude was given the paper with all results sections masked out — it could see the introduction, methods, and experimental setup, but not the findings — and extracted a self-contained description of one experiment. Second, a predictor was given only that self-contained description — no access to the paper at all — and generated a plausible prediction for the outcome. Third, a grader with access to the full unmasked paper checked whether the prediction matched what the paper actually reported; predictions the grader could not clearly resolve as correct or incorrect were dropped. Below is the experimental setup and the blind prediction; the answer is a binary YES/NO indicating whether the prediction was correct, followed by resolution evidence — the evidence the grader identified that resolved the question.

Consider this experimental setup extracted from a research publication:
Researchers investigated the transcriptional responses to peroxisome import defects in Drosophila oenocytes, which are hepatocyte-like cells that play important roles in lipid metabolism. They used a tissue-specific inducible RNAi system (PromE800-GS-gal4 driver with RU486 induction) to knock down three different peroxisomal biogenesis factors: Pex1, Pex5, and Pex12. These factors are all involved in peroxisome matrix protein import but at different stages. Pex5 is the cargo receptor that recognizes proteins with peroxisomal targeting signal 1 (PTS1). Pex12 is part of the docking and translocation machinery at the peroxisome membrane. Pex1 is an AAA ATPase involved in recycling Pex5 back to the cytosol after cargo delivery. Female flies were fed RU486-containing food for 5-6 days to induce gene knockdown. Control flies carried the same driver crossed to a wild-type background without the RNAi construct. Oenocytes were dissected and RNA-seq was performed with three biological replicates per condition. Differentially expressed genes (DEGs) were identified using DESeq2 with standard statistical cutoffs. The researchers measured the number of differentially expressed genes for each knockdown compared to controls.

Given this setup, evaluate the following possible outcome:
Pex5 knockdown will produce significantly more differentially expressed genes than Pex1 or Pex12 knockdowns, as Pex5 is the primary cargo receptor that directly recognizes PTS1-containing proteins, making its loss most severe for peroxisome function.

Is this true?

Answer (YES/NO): NO